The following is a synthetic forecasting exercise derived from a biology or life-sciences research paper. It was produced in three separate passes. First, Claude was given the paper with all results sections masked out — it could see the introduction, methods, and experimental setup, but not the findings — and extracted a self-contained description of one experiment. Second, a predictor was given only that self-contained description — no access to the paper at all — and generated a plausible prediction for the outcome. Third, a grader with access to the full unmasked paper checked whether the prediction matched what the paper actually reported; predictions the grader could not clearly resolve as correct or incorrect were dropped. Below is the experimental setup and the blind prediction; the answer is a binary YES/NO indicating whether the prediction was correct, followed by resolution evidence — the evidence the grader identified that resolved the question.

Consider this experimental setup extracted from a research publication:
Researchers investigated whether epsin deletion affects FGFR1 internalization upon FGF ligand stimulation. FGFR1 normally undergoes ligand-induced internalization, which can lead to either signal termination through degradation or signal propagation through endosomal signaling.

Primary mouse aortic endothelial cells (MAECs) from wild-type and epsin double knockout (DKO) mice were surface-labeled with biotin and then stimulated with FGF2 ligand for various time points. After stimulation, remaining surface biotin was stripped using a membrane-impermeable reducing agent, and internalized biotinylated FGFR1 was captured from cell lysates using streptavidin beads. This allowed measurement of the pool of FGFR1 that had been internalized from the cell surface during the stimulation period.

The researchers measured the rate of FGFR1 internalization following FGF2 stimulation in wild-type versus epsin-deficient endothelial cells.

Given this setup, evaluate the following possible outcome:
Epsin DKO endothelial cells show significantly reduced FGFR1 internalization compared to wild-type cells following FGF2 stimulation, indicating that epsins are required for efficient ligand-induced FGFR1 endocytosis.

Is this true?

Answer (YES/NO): YES